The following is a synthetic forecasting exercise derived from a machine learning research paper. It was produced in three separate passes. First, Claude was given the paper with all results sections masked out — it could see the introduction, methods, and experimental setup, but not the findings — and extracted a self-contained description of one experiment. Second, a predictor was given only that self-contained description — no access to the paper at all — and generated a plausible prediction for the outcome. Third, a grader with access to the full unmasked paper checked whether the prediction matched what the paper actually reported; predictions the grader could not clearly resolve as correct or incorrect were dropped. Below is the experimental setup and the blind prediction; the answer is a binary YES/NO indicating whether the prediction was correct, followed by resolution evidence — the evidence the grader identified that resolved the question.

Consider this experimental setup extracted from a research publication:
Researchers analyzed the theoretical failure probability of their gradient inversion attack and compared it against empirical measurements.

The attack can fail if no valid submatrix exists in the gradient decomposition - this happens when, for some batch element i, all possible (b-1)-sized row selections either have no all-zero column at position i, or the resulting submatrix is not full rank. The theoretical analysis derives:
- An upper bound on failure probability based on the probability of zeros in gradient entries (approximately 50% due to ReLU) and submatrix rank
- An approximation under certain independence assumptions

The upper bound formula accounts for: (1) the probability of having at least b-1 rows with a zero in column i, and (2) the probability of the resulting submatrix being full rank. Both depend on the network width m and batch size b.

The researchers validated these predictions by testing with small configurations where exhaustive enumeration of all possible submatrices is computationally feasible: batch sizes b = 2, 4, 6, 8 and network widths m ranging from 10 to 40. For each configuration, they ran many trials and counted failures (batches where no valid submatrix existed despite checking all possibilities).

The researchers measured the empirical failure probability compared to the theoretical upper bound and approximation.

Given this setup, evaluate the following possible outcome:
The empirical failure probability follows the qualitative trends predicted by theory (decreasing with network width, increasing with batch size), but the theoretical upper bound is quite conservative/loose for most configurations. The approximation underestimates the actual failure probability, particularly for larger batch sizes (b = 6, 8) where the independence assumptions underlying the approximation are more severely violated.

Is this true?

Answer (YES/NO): NO